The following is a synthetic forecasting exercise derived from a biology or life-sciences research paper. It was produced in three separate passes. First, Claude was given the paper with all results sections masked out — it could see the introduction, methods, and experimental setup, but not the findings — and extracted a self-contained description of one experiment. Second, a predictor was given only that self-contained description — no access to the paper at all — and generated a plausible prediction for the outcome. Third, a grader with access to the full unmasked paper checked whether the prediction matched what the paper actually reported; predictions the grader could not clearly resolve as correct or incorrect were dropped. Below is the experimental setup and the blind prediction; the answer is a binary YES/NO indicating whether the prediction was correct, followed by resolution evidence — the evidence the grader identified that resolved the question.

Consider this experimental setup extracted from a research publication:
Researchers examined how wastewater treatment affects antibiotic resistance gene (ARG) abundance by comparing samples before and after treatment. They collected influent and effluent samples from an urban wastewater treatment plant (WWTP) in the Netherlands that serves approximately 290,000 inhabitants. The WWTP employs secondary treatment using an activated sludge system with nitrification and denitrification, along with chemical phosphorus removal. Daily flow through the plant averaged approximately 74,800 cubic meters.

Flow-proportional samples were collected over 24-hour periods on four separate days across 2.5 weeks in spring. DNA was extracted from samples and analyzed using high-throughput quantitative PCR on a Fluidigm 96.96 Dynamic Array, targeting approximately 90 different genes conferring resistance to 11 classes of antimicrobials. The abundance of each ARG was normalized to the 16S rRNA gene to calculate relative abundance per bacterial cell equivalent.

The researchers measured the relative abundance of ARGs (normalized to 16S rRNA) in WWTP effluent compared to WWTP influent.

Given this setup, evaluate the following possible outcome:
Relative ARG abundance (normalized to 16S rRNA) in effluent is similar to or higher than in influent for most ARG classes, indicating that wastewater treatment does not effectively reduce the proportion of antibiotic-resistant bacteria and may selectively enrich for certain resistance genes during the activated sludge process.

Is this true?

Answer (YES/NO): NO